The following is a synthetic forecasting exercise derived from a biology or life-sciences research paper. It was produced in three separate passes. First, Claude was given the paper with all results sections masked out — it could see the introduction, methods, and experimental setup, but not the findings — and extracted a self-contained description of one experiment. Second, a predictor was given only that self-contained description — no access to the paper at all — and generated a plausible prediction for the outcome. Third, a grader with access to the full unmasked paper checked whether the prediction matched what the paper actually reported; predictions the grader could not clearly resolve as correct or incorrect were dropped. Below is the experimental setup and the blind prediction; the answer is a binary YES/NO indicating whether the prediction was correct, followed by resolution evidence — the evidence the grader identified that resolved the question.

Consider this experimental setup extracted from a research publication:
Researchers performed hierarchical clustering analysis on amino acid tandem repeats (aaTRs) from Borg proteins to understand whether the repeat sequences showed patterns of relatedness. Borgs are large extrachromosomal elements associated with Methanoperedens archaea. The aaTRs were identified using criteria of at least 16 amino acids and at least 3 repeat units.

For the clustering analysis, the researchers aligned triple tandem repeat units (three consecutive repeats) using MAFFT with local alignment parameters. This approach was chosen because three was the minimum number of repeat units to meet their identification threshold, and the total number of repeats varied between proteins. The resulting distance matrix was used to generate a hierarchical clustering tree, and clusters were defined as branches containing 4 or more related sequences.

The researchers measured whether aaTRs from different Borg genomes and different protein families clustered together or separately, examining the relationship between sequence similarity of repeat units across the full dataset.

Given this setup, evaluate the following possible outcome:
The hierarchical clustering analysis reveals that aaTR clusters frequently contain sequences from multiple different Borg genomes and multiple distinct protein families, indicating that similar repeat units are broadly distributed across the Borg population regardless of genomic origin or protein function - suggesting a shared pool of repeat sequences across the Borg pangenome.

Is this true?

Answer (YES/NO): NO